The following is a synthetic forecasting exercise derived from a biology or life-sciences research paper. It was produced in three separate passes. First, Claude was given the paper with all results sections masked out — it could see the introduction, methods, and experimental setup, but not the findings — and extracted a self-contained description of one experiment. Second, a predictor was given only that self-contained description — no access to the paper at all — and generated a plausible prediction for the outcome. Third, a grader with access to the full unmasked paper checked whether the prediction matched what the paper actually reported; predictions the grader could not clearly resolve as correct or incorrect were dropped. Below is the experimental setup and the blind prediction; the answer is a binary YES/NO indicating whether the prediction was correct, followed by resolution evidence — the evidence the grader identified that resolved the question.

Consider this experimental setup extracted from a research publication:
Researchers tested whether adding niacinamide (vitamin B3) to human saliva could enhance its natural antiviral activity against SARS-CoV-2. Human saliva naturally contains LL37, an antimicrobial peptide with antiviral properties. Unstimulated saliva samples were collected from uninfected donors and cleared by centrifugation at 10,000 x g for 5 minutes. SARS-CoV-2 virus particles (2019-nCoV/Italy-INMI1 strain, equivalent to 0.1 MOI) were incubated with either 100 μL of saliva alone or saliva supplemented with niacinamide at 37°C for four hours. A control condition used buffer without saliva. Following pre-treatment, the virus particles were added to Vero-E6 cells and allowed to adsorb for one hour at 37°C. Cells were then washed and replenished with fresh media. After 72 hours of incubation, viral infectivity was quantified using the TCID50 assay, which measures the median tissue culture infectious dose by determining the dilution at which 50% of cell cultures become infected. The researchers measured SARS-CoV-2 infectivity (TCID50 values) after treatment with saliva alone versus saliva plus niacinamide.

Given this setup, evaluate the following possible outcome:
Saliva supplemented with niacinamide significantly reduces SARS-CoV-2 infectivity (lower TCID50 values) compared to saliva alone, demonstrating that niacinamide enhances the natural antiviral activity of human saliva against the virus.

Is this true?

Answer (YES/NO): YES